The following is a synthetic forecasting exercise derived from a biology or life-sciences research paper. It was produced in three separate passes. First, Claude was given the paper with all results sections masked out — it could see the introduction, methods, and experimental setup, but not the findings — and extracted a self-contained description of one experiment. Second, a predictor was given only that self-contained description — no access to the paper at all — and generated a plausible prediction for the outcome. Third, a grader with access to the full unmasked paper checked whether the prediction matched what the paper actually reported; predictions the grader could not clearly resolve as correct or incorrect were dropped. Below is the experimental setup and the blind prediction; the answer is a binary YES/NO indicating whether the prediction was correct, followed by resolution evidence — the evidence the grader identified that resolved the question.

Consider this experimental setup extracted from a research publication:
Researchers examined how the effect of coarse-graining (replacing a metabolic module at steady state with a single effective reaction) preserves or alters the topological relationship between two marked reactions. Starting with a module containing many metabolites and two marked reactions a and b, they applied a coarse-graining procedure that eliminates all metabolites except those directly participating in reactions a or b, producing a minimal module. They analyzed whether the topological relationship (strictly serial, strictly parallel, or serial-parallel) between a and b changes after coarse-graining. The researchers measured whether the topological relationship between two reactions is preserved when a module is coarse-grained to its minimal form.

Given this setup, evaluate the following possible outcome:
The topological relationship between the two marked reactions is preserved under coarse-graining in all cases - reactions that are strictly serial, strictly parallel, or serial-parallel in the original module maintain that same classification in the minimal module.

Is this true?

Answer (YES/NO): NO